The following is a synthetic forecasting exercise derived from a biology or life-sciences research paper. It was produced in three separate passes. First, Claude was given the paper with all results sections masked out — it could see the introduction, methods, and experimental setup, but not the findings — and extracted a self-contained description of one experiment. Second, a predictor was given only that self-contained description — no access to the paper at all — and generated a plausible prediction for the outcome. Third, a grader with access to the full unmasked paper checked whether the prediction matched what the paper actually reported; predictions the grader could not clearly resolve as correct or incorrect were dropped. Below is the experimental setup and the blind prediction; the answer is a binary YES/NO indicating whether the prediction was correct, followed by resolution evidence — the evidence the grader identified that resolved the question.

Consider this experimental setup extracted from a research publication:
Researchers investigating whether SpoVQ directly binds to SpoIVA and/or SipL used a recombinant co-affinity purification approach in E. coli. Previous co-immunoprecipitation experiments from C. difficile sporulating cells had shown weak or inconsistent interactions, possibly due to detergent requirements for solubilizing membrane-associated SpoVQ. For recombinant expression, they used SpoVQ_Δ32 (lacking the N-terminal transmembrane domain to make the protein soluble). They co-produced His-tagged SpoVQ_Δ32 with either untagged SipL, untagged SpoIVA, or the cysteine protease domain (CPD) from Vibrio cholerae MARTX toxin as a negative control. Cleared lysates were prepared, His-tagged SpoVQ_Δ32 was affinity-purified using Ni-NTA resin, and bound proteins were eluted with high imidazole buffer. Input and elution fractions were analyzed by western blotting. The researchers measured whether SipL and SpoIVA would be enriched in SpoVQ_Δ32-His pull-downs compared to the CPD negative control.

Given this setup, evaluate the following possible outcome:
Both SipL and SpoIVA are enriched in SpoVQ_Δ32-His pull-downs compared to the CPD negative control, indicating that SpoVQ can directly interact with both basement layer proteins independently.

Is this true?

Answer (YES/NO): YES